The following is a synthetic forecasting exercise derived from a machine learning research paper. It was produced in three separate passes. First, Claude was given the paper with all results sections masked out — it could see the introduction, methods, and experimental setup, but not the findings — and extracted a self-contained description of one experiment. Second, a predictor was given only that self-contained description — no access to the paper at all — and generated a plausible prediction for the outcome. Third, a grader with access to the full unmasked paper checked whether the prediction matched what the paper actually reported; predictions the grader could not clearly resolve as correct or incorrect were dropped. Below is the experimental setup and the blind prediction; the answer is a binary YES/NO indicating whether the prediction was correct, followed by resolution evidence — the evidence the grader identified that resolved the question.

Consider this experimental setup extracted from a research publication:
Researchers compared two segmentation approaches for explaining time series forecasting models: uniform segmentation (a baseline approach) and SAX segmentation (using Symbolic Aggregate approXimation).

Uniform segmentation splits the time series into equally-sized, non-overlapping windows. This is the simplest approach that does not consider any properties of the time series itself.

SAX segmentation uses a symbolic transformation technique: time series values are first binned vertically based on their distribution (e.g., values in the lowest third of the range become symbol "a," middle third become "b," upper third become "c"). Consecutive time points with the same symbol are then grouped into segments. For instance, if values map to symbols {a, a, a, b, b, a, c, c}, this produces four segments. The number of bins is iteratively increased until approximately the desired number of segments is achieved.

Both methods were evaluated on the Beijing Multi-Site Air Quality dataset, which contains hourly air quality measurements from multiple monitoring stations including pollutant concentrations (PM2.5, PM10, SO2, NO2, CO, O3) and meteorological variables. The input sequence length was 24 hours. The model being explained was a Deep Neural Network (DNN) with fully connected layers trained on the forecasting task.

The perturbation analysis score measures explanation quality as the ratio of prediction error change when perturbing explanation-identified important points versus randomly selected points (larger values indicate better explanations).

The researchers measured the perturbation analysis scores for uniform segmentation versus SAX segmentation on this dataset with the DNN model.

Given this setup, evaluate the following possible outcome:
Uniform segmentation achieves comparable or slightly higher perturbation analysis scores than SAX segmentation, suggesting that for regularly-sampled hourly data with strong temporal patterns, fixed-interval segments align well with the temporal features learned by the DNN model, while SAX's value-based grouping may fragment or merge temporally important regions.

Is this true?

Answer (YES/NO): YES